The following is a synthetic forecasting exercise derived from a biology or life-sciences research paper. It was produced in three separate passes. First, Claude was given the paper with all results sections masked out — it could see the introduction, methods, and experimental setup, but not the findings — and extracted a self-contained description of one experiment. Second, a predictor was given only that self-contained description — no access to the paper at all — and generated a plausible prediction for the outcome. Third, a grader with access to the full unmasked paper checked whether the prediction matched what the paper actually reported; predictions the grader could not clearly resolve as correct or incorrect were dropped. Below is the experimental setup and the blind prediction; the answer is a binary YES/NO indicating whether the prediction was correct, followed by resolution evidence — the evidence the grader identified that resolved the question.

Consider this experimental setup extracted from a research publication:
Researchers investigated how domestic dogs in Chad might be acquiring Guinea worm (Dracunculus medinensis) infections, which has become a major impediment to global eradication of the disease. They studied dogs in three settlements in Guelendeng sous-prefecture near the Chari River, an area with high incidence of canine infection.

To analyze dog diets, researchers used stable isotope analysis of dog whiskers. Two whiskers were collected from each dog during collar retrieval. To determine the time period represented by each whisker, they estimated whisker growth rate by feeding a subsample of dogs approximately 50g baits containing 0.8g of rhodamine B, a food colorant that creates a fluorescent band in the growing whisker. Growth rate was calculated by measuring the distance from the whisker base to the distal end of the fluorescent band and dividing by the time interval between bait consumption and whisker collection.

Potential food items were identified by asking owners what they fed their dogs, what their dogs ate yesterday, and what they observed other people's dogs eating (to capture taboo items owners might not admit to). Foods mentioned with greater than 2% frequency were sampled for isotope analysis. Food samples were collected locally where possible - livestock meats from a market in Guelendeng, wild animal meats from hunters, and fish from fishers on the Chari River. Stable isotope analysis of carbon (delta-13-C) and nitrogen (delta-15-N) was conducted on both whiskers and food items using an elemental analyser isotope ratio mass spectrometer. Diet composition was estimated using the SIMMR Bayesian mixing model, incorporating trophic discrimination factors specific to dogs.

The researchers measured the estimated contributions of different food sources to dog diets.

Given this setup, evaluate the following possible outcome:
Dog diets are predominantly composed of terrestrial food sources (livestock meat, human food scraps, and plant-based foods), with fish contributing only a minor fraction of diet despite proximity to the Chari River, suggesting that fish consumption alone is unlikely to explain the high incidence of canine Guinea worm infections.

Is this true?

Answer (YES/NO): NO